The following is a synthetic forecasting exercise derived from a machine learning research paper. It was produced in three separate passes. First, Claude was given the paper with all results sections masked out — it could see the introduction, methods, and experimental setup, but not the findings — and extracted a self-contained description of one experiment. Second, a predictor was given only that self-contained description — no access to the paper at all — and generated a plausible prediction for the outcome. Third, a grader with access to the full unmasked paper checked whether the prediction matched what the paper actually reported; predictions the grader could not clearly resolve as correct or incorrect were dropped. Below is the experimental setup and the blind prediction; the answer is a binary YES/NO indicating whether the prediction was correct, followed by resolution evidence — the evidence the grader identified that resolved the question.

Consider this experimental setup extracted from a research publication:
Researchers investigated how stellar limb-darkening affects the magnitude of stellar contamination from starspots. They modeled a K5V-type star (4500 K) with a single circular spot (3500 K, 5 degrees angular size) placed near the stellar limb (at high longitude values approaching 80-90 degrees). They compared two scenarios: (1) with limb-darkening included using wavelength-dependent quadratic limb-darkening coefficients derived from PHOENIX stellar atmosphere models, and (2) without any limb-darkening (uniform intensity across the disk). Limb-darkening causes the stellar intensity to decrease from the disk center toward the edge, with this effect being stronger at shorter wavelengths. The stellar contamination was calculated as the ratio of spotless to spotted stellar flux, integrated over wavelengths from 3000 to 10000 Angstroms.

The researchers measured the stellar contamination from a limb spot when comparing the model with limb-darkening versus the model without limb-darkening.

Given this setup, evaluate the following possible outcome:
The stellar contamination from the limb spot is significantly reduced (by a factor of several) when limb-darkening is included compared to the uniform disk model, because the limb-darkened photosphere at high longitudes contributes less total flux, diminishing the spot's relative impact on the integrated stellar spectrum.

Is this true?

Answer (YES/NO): NO